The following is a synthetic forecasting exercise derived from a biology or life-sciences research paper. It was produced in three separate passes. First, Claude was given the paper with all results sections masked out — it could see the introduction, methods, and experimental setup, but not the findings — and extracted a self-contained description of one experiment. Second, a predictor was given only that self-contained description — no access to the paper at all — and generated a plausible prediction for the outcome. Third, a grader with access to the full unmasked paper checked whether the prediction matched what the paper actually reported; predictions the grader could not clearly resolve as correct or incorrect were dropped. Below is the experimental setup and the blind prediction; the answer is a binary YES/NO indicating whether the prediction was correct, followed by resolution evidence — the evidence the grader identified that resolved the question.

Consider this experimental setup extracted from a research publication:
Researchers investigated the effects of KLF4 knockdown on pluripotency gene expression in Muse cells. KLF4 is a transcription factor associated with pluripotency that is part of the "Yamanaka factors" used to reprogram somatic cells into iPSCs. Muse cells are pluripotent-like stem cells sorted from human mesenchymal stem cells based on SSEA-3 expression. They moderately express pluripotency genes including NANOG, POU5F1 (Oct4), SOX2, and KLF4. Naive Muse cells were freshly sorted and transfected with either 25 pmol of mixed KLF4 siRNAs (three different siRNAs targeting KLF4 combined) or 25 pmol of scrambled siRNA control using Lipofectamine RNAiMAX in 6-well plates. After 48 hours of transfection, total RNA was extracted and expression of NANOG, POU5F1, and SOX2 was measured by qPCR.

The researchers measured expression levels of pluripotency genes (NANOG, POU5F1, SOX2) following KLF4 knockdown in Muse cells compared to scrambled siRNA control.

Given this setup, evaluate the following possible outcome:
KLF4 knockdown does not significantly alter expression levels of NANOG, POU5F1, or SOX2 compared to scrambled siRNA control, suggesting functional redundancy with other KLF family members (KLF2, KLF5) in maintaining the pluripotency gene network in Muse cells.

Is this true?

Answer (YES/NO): NO